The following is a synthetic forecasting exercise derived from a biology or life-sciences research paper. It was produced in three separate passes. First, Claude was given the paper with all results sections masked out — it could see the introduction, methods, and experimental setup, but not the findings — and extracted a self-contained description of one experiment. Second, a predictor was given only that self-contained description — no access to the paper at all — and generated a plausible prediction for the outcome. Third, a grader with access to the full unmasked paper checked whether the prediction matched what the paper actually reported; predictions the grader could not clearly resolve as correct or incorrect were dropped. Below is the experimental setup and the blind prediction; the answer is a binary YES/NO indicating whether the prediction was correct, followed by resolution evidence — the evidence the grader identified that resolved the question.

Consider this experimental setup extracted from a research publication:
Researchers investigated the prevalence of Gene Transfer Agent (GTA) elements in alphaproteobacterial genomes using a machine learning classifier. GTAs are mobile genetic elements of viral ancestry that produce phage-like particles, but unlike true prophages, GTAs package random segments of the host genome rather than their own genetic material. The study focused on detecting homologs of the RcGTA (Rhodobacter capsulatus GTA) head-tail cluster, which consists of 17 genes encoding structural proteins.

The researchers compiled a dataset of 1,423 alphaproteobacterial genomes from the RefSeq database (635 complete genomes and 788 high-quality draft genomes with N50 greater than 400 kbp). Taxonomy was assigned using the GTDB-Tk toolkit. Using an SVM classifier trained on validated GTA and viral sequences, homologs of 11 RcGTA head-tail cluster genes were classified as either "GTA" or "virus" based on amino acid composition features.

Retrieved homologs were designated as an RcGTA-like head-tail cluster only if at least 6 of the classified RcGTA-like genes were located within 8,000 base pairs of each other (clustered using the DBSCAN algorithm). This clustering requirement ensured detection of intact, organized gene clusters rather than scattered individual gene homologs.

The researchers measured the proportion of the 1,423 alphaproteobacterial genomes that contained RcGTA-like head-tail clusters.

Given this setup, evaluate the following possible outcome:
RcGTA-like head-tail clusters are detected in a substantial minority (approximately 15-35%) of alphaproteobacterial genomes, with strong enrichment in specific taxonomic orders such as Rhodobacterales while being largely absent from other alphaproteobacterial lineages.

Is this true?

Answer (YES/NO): NO